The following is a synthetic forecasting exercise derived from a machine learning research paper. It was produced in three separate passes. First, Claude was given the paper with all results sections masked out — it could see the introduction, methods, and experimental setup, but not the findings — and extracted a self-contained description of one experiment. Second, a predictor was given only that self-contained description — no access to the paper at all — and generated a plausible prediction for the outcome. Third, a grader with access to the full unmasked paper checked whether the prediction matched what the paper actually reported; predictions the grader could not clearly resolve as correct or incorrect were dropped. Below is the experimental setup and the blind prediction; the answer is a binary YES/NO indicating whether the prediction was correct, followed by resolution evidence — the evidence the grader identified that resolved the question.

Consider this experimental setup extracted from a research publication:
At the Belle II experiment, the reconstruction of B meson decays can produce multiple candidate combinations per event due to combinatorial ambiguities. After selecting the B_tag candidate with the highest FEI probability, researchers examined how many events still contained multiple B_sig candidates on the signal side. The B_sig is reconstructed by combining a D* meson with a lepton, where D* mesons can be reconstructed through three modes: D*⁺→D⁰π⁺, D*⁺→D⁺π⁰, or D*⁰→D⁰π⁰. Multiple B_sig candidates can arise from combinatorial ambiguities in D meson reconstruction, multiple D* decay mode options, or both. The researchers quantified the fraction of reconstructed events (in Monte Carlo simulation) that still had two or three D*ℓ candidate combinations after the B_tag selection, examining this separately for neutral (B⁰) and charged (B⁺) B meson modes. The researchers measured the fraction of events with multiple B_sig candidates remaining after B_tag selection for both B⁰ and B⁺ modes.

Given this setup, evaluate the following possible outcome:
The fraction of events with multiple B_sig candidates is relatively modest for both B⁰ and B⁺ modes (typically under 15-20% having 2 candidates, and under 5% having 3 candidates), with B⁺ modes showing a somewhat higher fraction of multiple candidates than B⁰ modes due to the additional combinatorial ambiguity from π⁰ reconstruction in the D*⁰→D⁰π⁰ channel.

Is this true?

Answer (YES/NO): YES